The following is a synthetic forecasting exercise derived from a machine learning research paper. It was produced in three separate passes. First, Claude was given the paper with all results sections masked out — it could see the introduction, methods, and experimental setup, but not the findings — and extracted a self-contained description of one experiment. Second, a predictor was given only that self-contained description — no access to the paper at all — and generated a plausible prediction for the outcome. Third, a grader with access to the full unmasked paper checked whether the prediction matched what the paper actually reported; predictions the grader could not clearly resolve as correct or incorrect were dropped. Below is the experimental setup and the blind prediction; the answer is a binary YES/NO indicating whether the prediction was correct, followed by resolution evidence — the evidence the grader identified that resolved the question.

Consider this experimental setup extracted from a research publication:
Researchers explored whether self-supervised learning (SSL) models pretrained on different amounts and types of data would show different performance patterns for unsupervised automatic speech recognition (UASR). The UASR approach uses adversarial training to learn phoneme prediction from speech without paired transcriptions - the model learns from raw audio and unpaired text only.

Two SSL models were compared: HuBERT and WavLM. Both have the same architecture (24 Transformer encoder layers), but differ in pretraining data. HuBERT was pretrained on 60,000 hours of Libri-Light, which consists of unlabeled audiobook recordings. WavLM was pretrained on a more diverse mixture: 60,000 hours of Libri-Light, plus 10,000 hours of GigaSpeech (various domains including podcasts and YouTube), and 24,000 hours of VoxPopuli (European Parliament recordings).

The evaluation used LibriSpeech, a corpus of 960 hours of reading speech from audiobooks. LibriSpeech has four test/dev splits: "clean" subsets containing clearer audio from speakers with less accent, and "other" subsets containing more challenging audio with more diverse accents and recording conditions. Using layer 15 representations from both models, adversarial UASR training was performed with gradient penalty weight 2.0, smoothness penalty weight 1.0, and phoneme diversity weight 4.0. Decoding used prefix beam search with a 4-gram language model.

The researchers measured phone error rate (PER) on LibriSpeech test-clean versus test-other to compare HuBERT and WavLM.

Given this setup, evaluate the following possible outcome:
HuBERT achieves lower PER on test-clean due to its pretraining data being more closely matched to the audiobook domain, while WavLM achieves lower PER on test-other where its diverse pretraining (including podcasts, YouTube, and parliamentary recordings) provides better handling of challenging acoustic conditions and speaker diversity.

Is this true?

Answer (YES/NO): NO